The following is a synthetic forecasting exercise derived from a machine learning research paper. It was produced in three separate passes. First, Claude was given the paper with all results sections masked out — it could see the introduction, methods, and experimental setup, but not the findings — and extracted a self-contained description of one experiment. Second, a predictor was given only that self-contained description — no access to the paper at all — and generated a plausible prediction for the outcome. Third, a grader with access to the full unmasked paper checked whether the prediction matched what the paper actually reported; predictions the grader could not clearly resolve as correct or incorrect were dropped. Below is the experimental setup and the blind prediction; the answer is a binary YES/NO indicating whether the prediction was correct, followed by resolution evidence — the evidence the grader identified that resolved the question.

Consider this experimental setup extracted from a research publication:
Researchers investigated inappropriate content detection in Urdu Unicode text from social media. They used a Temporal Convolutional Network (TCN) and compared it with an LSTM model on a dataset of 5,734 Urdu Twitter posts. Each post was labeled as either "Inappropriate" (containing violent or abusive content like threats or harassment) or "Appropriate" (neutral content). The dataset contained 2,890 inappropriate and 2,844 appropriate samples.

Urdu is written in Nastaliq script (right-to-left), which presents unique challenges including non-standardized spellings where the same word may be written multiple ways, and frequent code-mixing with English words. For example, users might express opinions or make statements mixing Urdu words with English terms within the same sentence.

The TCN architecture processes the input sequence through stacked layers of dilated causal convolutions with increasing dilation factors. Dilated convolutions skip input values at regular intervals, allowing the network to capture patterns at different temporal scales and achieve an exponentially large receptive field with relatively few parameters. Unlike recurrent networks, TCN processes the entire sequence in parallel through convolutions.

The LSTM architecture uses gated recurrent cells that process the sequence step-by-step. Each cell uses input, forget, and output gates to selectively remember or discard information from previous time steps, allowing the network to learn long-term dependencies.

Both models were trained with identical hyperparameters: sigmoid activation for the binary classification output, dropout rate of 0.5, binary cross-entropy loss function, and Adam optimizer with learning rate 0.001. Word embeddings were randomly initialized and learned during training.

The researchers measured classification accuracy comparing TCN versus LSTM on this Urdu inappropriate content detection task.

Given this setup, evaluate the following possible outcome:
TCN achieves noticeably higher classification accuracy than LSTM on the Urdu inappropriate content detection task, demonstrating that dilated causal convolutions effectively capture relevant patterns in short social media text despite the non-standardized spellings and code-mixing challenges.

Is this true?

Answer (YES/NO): NO